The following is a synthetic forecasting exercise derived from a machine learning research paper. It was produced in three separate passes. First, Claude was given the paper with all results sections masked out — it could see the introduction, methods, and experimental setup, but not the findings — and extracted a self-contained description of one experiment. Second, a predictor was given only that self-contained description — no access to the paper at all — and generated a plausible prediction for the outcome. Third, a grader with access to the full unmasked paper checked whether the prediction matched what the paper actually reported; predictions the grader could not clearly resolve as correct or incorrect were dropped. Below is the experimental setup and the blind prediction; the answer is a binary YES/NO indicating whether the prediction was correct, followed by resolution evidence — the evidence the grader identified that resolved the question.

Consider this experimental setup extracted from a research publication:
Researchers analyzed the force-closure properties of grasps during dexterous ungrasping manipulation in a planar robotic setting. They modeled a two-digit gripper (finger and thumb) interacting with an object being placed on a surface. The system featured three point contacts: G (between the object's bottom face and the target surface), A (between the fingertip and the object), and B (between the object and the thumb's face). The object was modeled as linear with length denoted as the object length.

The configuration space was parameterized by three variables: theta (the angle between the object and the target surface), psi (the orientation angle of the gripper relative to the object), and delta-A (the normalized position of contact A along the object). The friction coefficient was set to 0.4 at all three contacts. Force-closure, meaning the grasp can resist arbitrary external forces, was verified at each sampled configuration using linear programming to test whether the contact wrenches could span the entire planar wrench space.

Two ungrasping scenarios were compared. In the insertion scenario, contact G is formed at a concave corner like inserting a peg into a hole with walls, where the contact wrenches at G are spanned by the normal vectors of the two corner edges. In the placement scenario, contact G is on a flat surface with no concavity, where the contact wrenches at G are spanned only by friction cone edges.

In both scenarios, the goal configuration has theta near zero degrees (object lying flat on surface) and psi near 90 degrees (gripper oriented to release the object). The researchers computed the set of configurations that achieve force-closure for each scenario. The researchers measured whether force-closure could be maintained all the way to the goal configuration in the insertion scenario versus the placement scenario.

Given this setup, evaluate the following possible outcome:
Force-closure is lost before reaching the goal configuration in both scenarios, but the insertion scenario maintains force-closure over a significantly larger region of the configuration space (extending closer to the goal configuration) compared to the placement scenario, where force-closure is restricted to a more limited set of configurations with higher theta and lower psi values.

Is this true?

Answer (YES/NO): NO